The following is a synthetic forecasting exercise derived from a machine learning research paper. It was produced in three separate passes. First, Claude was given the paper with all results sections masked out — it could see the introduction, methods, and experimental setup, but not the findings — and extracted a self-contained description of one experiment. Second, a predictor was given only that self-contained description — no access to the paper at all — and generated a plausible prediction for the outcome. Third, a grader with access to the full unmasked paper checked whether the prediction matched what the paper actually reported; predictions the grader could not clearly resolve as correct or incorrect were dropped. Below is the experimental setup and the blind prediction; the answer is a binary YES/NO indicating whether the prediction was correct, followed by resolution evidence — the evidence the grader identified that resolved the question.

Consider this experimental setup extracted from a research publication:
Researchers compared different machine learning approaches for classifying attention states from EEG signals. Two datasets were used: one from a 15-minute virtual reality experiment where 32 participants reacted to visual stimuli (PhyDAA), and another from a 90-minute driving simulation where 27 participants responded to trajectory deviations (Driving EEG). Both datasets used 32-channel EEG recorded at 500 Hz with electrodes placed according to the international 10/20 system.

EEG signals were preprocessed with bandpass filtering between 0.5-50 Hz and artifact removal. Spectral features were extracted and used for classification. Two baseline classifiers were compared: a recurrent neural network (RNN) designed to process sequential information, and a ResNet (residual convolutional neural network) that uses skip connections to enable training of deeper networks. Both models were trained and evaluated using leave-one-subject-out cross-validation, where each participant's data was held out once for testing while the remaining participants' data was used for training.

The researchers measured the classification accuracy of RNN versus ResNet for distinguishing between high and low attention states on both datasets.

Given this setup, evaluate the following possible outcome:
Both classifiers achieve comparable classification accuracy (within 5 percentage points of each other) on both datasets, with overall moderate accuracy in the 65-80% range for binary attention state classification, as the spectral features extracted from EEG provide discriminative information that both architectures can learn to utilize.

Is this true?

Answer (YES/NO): NO